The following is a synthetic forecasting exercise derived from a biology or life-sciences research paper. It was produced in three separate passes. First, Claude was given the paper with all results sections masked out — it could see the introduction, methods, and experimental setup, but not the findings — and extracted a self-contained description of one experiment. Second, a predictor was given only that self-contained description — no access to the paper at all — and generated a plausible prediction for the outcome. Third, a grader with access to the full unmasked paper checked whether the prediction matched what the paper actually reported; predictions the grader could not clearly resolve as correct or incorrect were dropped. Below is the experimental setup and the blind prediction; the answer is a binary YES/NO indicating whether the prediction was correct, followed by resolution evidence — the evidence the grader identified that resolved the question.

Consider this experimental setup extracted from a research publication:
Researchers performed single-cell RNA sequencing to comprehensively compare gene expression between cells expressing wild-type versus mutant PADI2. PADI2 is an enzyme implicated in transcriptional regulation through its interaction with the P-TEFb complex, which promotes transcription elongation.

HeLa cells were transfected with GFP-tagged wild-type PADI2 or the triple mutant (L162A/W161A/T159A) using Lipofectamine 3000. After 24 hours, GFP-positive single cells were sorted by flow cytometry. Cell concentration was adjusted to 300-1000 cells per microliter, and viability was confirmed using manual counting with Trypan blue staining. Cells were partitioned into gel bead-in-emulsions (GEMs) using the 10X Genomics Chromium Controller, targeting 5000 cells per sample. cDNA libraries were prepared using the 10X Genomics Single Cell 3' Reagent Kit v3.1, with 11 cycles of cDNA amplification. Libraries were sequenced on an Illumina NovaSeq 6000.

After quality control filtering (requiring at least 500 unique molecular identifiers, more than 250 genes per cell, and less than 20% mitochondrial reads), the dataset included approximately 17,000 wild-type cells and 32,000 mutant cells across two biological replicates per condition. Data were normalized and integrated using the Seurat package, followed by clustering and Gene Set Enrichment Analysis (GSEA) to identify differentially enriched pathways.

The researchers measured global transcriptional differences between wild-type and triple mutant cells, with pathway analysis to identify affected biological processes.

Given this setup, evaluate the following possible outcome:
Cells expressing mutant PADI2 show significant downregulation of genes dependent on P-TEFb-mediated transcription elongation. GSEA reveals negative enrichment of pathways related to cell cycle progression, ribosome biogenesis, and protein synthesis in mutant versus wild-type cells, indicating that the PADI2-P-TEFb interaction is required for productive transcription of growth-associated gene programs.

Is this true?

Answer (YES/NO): NO